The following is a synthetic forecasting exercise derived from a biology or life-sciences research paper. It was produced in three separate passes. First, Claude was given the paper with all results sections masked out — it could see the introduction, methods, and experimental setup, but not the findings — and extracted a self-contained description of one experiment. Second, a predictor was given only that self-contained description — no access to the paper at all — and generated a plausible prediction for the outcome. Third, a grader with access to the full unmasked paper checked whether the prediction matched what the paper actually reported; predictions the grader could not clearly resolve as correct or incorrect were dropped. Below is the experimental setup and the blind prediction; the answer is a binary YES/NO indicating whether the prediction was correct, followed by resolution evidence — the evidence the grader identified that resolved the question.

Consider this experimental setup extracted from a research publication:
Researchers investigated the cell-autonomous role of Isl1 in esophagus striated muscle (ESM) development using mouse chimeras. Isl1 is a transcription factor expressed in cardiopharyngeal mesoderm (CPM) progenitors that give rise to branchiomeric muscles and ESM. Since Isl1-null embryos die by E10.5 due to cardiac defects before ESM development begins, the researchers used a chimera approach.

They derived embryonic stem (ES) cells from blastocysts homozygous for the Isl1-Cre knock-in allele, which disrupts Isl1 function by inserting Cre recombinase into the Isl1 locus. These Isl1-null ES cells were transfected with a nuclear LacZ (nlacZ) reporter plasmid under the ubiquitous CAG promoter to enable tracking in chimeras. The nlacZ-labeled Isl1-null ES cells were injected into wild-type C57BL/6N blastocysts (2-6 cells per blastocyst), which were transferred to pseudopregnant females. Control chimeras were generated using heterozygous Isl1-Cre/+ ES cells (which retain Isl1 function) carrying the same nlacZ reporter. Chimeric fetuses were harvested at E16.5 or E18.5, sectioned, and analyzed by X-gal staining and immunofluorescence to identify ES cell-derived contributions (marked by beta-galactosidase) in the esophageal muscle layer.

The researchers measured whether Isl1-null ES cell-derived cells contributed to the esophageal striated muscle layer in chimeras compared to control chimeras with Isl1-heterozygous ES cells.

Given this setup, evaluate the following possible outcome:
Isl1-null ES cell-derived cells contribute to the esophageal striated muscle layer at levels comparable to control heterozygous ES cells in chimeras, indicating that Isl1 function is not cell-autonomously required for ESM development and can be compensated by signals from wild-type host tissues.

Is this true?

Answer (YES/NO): NO